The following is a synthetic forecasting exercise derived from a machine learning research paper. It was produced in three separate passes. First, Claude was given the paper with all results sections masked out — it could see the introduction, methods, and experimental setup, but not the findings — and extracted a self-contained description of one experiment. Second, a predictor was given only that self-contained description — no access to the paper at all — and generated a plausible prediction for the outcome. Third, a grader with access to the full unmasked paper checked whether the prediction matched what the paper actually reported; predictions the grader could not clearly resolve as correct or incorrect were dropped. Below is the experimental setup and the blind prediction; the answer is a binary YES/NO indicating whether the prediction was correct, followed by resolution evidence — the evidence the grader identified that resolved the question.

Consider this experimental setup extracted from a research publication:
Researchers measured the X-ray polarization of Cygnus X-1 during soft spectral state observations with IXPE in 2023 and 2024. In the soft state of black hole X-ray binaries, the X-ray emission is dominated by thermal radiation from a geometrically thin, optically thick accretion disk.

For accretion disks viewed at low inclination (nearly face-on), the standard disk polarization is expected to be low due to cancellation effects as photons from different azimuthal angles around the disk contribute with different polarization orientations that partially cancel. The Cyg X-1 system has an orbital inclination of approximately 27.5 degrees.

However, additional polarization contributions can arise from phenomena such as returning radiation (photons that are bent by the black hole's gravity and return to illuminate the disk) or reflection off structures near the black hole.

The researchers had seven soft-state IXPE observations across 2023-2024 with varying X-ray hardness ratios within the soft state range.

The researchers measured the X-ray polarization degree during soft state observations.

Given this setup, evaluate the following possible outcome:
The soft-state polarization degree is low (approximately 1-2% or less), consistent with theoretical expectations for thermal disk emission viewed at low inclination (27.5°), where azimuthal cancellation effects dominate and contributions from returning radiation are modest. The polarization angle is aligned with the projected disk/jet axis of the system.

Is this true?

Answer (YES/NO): NO